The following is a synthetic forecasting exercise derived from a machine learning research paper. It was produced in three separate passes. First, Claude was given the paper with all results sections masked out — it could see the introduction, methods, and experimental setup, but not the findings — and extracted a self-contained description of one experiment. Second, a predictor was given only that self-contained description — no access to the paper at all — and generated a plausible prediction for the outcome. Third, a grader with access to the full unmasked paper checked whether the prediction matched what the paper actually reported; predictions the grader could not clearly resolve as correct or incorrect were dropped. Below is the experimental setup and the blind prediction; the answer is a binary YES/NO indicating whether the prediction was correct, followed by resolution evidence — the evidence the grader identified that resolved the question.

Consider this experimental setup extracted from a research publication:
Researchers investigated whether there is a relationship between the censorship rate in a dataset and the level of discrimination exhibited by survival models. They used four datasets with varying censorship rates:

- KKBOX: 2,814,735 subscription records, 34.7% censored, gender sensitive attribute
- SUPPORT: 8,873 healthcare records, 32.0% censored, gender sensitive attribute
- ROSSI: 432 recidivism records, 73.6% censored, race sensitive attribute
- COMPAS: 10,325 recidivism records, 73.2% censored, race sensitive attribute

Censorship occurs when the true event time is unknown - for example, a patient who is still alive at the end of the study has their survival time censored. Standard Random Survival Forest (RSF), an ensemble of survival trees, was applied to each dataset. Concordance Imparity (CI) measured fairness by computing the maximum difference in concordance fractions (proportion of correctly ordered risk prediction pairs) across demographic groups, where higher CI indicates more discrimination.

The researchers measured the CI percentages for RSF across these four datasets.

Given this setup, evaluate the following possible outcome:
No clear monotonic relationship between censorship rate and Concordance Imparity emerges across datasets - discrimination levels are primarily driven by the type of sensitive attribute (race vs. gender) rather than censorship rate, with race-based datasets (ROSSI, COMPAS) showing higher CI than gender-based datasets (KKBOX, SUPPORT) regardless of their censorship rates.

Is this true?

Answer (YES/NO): NO